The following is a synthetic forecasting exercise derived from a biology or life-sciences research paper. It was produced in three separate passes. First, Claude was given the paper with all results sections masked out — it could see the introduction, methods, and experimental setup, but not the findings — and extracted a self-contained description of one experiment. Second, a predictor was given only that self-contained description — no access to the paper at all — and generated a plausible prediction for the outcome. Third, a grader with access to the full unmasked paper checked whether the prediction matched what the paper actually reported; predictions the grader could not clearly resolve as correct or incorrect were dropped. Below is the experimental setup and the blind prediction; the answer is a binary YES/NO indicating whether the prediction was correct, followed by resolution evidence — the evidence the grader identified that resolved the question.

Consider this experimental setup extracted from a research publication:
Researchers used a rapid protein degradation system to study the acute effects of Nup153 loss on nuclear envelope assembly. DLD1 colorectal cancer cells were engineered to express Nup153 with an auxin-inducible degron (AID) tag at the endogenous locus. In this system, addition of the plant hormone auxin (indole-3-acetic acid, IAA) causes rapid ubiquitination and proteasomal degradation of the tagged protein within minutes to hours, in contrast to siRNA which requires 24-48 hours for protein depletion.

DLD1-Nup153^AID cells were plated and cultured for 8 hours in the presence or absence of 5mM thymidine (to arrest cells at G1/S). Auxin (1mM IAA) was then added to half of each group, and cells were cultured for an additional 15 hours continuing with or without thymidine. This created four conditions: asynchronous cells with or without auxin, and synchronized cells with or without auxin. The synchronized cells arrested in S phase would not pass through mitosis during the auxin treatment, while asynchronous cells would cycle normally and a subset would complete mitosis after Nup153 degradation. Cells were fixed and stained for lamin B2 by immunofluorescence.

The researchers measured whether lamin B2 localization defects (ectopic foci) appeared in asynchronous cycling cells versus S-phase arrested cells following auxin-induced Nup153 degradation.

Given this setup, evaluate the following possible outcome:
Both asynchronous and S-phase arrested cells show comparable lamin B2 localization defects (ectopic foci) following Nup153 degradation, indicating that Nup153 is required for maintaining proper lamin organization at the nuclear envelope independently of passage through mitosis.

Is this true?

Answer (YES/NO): NO